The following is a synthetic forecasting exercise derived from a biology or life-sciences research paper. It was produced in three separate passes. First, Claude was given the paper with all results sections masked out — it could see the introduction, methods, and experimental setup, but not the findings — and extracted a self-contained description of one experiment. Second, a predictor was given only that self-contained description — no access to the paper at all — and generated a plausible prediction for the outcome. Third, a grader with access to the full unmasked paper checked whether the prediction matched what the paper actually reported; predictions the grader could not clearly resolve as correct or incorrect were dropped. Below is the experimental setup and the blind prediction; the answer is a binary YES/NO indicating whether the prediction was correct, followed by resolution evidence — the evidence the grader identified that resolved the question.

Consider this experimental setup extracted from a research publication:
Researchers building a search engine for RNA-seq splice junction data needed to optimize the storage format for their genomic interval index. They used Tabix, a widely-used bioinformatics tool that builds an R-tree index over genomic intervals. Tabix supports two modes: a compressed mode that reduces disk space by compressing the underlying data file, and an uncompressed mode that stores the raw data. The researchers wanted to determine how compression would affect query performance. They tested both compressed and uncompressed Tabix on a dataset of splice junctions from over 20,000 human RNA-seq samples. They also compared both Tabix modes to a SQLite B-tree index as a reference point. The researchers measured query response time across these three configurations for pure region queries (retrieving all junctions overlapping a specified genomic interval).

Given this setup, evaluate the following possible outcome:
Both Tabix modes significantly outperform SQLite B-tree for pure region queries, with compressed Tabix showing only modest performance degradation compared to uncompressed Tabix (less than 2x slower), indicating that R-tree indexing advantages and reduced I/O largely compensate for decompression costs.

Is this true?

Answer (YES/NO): NO